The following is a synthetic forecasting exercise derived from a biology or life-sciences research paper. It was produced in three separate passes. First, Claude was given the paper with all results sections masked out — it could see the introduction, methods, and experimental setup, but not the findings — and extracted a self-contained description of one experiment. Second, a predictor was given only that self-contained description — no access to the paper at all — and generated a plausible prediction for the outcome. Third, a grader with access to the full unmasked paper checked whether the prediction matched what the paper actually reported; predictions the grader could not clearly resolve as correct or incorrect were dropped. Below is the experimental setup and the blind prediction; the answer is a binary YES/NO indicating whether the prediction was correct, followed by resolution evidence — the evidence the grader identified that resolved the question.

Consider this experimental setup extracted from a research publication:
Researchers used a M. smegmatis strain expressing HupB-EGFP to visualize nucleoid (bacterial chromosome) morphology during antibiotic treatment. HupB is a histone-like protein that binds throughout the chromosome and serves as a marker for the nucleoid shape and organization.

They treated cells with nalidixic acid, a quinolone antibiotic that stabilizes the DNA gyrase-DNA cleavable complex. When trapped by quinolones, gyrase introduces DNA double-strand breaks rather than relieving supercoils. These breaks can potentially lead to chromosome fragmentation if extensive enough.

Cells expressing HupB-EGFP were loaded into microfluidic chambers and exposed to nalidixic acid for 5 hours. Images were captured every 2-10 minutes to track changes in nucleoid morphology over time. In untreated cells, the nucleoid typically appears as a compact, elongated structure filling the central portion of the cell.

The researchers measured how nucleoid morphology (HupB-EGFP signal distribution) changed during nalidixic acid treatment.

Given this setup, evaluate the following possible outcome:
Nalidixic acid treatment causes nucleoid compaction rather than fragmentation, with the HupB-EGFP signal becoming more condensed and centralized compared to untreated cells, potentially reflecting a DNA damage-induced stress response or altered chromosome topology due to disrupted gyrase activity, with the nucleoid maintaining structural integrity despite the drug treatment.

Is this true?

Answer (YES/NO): YES